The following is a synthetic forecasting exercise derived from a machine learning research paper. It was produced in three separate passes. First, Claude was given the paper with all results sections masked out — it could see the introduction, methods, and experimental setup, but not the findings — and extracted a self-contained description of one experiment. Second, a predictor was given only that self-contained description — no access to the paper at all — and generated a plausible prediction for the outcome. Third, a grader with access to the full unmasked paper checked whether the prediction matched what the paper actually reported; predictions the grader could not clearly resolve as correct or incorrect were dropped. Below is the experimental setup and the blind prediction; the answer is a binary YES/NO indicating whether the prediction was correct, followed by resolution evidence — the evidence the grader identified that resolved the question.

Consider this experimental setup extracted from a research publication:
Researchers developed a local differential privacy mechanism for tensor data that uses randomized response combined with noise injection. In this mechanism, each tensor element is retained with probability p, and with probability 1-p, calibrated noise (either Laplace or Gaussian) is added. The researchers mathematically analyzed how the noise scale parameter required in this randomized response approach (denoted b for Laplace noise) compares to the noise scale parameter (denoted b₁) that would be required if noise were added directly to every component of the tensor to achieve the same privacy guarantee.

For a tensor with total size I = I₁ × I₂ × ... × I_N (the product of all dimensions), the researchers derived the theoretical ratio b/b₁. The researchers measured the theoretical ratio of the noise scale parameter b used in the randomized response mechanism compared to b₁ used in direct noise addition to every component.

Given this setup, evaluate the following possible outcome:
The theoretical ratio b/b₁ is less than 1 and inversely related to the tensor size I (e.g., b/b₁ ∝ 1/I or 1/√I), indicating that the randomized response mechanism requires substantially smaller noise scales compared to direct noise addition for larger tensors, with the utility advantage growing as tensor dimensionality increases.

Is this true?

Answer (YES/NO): YES